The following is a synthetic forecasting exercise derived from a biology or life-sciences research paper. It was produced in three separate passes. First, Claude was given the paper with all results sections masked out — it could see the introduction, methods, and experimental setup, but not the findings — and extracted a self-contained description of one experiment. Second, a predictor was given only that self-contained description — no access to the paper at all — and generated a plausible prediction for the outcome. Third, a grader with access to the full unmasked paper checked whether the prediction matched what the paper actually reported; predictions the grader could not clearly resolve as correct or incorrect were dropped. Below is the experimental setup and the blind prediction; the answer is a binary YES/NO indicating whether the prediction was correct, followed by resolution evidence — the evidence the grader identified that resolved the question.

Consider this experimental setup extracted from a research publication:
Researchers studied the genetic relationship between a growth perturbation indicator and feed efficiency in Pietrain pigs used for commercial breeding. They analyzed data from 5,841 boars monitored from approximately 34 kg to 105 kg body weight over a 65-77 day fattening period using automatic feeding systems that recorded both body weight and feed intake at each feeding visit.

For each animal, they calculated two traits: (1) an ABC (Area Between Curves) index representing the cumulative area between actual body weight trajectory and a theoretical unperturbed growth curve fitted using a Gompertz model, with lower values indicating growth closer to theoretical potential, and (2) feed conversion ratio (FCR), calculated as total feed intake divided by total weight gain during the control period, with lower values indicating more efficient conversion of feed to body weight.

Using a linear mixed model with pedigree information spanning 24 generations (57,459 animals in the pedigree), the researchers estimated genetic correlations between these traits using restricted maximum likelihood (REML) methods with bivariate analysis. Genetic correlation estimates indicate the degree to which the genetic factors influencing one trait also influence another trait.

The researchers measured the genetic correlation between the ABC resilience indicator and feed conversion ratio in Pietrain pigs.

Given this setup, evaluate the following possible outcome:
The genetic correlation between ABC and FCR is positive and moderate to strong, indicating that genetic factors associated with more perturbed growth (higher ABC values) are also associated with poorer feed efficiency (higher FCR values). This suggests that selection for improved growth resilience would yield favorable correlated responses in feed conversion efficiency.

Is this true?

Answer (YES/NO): NO